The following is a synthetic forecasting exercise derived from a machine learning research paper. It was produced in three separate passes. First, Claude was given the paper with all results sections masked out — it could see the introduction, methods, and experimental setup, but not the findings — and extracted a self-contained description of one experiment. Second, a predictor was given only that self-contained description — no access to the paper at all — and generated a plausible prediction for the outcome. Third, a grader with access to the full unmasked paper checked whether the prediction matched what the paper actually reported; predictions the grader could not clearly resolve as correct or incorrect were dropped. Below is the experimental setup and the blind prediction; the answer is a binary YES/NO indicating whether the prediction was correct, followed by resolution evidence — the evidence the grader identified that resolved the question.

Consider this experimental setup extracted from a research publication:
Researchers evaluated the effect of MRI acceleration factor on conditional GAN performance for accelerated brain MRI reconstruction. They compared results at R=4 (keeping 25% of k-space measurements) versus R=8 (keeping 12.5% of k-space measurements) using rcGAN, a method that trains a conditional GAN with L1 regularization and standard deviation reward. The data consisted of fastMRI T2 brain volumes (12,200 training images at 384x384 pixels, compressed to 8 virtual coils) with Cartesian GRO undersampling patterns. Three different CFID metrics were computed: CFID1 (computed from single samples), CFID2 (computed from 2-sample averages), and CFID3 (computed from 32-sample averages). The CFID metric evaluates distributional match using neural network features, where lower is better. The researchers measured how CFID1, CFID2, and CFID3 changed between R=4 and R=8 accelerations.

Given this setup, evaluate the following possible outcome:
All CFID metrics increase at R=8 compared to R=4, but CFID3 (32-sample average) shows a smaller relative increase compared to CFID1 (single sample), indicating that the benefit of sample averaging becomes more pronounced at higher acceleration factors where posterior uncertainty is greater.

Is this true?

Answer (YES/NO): NO